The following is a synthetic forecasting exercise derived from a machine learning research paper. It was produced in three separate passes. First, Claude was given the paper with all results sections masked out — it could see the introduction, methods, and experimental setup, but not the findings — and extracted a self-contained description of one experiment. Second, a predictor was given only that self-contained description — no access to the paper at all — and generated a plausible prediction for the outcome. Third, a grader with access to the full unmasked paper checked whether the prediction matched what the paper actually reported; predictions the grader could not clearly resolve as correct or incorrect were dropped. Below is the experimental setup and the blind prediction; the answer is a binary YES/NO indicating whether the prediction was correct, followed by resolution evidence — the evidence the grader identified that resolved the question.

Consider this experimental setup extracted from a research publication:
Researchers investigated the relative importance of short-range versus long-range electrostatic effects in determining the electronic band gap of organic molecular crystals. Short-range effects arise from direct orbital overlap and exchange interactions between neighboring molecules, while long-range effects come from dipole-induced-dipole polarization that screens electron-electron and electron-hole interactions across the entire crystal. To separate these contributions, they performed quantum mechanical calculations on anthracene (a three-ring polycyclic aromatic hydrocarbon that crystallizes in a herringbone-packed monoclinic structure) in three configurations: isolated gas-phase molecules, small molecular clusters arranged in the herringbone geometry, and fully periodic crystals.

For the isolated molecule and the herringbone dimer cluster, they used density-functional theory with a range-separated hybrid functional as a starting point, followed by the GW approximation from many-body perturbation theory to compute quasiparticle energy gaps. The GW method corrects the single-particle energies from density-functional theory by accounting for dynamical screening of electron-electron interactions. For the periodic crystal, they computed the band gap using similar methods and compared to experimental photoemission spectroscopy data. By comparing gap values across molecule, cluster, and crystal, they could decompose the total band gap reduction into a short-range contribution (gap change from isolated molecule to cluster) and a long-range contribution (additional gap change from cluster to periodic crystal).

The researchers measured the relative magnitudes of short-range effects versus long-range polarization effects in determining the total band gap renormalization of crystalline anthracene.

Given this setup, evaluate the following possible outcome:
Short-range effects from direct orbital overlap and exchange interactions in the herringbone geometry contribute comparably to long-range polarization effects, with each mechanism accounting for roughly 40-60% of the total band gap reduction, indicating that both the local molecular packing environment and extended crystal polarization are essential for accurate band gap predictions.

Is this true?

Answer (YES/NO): NO